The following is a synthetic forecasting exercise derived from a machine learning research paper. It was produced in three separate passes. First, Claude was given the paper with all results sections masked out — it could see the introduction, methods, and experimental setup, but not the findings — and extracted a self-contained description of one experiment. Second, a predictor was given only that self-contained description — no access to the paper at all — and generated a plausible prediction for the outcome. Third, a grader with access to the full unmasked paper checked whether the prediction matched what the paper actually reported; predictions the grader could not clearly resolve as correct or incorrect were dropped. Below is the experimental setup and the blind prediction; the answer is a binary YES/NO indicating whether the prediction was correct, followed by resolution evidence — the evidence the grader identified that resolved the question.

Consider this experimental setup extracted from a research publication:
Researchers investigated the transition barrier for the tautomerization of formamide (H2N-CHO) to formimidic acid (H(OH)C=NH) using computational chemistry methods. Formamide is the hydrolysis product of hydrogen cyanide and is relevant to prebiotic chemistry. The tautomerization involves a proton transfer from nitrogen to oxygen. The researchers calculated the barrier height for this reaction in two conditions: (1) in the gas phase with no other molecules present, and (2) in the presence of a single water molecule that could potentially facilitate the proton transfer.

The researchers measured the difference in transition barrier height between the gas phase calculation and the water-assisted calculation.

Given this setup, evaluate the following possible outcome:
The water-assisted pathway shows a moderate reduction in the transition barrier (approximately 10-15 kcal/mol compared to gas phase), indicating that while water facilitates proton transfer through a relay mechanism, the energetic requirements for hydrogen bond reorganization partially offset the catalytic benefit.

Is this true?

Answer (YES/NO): NO